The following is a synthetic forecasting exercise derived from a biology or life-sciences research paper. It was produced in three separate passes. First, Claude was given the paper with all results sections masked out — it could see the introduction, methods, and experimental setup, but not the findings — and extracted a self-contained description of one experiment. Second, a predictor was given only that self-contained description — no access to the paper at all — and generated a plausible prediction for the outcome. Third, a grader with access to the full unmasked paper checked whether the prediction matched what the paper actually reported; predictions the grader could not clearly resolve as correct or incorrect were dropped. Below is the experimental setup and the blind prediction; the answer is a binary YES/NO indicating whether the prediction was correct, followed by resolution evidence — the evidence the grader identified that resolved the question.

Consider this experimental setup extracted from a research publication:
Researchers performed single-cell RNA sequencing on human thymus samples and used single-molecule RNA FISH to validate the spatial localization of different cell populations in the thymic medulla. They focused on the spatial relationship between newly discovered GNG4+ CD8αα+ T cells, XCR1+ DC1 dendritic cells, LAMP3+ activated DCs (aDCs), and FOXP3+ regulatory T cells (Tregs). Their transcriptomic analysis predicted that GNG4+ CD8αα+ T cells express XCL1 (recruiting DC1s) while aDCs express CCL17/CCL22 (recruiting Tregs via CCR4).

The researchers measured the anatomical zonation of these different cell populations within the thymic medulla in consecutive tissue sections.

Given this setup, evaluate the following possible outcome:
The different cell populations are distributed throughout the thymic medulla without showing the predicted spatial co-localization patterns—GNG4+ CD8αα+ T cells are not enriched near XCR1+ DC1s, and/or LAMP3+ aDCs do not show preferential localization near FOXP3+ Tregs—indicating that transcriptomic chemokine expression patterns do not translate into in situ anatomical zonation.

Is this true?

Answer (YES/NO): NO